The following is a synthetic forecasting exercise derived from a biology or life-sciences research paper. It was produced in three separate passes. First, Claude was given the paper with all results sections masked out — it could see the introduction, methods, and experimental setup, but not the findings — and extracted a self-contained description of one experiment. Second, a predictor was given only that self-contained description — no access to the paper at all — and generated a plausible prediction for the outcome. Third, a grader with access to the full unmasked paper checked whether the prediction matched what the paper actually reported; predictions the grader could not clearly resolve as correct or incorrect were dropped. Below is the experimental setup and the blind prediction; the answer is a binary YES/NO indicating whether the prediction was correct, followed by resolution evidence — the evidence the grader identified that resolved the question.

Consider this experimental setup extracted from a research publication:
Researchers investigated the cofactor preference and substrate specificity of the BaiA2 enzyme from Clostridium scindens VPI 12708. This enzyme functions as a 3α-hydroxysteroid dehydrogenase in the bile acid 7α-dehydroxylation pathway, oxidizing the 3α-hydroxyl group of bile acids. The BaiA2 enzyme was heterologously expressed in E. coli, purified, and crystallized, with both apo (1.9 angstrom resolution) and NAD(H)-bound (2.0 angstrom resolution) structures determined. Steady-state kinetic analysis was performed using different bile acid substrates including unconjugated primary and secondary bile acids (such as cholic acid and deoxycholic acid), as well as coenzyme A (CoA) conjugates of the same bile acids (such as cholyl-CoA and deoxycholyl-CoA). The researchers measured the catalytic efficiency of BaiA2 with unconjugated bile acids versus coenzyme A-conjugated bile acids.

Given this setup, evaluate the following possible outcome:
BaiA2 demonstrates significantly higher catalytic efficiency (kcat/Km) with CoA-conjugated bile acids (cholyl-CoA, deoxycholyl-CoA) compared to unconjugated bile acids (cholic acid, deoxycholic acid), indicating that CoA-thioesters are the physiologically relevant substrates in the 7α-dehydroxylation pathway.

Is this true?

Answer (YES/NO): YES